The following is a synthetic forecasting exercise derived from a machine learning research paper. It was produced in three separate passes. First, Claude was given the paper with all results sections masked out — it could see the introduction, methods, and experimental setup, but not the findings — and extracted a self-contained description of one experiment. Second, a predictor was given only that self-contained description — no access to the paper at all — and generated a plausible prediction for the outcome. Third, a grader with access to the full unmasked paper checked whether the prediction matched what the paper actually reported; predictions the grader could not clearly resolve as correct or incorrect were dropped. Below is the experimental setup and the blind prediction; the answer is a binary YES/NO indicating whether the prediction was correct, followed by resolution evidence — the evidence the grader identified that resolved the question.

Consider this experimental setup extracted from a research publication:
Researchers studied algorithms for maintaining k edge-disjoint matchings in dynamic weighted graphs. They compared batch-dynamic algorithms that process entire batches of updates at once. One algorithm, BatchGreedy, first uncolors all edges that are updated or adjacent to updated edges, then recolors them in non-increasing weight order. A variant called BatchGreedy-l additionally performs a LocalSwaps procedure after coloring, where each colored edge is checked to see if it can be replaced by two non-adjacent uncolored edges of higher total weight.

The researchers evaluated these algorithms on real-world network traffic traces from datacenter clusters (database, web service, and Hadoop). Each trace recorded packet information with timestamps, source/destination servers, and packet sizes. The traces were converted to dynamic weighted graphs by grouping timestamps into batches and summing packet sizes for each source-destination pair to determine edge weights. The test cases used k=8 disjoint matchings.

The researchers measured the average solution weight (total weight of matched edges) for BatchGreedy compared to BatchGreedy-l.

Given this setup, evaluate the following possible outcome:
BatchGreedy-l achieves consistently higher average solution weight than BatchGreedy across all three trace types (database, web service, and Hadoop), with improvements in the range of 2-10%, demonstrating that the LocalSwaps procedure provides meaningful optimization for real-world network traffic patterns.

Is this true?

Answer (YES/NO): NO